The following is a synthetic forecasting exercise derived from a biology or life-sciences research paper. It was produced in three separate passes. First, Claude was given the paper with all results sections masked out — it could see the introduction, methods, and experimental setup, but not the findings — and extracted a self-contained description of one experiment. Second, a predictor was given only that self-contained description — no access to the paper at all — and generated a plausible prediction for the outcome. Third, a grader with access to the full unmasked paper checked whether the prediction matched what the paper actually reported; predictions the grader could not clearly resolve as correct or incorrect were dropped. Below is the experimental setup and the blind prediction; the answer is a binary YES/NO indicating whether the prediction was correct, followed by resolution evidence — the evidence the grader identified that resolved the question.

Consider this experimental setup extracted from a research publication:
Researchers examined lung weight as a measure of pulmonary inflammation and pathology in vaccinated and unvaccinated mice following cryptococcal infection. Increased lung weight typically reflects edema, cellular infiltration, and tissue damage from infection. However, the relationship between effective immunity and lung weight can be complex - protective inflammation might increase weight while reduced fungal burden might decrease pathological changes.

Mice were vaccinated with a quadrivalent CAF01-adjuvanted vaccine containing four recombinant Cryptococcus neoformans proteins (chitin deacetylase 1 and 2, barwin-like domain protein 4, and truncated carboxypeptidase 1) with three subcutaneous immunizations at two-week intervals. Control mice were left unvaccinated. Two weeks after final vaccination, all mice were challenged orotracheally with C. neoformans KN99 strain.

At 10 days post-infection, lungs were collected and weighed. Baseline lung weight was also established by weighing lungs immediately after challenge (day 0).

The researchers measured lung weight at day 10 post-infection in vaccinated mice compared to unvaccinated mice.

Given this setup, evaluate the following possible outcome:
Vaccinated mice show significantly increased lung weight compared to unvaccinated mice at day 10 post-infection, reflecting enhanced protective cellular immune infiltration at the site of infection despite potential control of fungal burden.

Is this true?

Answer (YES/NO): YES